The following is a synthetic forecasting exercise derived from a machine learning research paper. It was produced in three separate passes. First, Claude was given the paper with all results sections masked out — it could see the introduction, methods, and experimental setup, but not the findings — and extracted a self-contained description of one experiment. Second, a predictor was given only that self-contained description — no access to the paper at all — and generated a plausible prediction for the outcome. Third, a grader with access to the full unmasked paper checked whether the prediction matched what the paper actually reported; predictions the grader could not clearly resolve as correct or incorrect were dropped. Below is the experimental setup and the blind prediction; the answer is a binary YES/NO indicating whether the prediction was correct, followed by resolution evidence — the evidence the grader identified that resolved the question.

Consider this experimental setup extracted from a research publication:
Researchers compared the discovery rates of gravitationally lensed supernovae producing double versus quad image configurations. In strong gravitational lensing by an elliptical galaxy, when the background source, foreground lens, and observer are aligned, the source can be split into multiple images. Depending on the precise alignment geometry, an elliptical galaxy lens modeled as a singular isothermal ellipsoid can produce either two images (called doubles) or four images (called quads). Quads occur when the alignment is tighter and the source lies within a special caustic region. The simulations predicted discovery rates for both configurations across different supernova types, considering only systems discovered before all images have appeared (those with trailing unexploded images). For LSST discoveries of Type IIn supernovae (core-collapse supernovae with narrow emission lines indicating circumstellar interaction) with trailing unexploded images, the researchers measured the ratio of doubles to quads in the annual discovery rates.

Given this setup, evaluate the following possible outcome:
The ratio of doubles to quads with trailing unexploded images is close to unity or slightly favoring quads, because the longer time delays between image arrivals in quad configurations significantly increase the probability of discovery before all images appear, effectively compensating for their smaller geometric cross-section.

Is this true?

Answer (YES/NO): NO